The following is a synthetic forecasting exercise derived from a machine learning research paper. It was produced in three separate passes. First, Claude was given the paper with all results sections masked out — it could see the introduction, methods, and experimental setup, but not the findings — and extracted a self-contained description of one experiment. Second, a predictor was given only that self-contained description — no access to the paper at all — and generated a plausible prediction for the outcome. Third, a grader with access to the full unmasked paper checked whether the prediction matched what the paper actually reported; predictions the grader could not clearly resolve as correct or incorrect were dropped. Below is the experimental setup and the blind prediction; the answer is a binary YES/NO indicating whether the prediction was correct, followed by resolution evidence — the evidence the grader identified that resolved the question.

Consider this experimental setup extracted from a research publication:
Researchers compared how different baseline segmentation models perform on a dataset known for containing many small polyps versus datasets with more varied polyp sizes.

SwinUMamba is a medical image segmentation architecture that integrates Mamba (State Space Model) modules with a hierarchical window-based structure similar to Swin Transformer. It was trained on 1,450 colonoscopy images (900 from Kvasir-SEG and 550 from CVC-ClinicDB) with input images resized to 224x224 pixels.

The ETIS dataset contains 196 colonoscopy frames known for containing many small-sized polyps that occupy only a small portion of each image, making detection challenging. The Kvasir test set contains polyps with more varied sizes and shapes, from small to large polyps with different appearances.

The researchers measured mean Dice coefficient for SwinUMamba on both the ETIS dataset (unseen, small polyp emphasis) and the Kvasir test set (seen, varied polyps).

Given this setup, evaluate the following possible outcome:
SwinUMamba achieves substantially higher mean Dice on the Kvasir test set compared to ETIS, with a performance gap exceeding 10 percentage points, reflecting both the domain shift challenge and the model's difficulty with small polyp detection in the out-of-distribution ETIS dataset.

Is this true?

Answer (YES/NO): YES